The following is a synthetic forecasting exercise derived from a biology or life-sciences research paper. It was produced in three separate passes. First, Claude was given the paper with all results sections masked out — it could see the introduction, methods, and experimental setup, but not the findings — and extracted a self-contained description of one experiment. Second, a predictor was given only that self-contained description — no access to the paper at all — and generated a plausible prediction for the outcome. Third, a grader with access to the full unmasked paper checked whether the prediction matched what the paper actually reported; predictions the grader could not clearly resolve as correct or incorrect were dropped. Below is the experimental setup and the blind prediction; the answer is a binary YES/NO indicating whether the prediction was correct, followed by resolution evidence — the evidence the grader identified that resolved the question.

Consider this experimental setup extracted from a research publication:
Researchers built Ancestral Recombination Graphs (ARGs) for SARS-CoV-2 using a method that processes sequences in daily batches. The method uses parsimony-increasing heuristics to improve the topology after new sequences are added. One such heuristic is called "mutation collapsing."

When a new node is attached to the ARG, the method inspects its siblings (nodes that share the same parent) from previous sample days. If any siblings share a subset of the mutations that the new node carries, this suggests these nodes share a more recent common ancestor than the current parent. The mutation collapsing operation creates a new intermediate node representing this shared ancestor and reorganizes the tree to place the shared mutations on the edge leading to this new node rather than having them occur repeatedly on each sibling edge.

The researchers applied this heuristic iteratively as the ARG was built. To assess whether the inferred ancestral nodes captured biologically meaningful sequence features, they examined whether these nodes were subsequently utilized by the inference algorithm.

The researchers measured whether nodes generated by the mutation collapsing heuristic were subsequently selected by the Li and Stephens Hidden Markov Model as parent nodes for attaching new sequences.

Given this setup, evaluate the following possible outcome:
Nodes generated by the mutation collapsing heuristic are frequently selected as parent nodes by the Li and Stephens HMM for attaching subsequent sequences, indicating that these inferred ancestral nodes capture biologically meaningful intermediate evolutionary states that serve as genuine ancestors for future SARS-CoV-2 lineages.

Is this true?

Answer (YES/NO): YES